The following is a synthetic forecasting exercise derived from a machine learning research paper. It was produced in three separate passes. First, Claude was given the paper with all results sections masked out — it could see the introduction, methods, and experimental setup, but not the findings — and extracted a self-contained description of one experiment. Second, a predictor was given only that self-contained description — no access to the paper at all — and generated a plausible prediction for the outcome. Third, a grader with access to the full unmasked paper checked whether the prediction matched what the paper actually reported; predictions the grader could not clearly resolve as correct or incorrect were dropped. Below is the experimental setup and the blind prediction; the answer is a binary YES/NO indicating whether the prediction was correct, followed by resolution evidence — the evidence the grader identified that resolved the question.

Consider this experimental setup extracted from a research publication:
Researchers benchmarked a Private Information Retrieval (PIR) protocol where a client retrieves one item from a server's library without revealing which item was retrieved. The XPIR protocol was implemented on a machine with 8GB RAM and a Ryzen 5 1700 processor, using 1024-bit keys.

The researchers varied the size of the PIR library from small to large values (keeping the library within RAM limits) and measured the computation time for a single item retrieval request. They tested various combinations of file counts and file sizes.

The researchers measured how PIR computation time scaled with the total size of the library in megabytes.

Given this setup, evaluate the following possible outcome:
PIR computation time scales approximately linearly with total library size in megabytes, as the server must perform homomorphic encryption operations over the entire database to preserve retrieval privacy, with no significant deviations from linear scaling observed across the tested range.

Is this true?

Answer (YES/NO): YES